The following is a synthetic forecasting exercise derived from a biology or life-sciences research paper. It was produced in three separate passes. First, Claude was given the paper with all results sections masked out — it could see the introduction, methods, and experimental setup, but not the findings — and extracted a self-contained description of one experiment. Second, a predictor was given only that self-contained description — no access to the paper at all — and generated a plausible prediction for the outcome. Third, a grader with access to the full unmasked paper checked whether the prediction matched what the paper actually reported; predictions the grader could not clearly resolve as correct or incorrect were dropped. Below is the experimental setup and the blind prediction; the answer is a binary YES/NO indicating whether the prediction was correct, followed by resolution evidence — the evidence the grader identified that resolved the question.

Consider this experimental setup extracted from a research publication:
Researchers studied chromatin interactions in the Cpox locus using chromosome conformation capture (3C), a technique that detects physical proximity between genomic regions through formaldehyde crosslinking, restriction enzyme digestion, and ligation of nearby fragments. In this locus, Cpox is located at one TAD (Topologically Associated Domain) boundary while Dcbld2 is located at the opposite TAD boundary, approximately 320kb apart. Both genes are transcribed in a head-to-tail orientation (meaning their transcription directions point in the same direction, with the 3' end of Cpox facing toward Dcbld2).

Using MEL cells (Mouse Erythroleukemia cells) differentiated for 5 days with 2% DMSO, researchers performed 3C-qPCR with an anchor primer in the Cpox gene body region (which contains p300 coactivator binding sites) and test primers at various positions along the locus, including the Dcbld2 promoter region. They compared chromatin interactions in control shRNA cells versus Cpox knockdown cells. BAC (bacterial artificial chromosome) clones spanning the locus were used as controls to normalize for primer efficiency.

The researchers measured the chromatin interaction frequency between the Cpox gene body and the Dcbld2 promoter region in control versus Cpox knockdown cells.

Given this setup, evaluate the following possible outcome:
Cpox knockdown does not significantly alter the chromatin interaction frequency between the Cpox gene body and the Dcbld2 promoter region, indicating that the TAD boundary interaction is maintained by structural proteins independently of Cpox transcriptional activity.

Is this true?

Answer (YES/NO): NO